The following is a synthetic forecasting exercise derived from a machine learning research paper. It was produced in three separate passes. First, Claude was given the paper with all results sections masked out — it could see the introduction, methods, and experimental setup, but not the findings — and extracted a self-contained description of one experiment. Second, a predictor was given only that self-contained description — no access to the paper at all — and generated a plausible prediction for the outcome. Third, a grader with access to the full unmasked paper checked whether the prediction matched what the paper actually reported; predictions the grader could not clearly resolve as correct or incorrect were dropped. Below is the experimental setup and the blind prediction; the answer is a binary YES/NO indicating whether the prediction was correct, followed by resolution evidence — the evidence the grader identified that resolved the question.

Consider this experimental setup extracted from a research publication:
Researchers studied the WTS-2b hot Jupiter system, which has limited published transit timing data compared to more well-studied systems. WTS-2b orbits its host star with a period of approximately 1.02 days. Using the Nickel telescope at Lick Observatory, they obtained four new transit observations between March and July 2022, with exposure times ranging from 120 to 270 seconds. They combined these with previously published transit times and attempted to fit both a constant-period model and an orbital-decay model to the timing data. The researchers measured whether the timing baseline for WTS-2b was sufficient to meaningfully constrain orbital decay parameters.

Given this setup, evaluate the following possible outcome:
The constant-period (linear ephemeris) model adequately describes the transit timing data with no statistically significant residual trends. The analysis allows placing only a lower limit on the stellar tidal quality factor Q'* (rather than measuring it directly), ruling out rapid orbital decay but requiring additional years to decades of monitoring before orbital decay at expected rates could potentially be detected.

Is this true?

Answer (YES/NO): NO